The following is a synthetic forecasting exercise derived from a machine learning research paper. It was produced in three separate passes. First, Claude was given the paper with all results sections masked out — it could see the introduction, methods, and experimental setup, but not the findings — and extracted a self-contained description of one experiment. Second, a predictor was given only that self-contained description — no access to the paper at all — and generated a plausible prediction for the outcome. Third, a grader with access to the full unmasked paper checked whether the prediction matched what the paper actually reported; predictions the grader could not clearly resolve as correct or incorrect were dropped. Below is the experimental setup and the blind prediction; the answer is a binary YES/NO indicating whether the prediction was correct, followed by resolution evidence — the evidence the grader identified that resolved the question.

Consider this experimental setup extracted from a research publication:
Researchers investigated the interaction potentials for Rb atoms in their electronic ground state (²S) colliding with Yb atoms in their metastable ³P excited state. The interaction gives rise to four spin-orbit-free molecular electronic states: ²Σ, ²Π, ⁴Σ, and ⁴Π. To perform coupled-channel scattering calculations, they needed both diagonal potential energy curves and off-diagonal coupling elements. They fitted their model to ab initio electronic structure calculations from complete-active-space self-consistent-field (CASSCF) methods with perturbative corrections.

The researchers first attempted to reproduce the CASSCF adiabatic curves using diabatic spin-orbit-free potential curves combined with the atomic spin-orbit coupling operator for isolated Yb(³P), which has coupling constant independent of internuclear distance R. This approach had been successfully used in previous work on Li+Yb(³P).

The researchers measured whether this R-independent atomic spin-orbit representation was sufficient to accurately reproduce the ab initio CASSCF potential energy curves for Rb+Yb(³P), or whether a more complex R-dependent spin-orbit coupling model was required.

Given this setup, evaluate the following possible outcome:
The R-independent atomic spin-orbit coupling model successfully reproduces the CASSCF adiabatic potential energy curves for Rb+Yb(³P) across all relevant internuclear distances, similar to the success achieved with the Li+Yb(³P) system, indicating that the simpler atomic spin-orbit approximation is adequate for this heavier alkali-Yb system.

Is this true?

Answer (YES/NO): NO